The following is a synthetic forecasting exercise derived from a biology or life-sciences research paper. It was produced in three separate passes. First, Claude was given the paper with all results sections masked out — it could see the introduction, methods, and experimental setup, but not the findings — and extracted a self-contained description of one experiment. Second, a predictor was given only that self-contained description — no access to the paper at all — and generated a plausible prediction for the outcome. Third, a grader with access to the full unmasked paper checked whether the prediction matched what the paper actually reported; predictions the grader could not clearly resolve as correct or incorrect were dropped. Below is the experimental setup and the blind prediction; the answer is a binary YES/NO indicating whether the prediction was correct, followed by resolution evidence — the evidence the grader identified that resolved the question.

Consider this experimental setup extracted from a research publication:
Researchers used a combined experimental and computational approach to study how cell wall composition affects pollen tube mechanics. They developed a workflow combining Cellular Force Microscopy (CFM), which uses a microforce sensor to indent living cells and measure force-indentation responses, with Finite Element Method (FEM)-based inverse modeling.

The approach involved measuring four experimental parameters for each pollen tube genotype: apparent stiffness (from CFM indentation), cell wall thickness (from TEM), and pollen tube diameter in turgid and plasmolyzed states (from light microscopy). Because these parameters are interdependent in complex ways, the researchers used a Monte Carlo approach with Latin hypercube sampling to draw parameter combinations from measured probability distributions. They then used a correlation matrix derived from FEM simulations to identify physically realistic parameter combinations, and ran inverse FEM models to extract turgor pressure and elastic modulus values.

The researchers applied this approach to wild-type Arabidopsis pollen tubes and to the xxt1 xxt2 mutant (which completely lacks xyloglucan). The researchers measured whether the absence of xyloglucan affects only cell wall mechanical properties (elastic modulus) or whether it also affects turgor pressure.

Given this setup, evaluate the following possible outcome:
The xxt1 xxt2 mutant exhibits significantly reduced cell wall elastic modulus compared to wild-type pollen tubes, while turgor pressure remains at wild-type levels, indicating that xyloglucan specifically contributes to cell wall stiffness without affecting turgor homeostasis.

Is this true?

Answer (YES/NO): YES